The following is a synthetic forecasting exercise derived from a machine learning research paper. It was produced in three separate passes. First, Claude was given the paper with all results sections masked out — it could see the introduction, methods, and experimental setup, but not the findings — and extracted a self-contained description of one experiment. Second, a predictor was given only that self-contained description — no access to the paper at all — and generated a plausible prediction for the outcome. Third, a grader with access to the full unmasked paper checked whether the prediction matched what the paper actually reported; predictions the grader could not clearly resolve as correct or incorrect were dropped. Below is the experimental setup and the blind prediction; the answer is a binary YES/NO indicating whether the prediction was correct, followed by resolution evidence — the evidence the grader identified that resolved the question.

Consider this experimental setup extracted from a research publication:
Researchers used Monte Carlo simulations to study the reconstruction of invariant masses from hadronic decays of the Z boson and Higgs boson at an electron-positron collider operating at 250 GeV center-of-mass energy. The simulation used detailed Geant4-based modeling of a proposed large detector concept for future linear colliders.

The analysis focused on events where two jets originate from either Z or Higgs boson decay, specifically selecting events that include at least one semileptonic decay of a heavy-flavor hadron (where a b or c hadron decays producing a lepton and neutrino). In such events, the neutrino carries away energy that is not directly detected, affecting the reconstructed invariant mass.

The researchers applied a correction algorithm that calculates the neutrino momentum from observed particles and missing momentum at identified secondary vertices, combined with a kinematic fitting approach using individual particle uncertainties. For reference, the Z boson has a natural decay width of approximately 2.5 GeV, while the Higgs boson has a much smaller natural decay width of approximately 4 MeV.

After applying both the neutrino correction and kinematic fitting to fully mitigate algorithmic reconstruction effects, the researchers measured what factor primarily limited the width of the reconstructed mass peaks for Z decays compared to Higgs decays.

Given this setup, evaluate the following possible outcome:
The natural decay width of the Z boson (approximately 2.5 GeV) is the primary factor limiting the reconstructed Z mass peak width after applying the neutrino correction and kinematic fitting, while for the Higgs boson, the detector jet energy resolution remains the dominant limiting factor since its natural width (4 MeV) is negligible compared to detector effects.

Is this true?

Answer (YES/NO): YES